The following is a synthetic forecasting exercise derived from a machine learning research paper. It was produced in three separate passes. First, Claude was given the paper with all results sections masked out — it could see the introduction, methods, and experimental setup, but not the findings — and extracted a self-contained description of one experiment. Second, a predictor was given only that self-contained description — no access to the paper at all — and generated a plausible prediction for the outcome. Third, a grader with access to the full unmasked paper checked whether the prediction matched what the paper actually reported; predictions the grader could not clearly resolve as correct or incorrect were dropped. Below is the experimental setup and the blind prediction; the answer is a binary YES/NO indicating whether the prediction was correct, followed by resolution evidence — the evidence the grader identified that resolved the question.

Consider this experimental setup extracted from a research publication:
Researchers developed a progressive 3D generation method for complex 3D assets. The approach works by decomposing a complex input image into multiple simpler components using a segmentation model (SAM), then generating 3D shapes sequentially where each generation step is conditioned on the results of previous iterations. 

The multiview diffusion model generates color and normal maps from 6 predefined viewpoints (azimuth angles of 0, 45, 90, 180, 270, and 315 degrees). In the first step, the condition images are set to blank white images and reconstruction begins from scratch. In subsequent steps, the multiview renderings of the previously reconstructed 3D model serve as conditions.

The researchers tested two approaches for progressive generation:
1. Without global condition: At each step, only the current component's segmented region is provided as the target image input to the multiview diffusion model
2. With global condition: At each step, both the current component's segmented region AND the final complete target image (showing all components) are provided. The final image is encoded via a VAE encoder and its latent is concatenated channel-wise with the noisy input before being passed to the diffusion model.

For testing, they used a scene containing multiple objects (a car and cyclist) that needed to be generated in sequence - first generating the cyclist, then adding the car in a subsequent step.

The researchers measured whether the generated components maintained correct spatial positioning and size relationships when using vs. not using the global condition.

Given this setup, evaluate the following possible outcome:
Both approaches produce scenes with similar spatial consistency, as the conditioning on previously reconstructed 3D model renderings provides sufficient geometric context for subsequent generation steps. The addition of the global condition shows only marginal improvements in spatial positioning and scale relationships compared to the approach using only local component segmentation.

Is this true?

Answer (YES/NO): NO